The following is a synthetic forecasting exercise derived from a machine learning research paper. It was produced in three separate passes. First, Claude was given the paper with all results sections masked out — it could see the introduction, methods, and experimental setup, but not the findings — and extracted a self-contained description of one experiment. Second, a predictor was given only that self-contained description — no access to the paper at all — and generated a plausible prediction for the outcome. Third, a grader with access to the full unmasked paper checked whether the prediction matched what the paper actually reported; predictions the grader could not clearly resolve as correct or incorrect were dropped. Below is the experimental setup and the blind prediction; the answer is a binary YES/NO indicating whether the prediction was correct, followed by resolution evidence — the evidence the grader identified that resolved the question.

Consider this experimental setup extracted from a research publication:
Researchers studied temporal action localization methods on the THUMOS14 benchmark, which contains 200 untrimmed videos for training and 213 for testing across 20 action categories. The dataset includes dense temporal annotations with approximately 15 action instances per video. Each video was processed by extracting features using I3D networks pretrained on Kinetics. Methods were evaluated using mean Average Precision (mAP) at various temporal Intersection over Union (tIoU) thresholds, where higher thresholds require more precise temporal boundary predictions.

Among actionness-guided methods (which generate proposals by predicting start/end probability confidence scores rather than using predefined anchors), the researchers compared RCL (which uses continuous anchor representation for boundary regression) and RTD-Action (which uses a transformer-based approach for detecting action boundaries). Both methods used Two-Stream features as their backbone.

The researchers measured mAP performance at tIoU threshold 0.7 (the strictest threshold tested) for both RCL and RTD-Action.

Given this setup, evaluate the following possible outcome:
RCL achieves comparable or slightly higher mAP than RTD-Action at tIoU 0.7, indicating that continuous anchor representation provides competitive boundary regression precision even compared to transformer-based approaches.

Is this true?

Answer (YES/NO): NO